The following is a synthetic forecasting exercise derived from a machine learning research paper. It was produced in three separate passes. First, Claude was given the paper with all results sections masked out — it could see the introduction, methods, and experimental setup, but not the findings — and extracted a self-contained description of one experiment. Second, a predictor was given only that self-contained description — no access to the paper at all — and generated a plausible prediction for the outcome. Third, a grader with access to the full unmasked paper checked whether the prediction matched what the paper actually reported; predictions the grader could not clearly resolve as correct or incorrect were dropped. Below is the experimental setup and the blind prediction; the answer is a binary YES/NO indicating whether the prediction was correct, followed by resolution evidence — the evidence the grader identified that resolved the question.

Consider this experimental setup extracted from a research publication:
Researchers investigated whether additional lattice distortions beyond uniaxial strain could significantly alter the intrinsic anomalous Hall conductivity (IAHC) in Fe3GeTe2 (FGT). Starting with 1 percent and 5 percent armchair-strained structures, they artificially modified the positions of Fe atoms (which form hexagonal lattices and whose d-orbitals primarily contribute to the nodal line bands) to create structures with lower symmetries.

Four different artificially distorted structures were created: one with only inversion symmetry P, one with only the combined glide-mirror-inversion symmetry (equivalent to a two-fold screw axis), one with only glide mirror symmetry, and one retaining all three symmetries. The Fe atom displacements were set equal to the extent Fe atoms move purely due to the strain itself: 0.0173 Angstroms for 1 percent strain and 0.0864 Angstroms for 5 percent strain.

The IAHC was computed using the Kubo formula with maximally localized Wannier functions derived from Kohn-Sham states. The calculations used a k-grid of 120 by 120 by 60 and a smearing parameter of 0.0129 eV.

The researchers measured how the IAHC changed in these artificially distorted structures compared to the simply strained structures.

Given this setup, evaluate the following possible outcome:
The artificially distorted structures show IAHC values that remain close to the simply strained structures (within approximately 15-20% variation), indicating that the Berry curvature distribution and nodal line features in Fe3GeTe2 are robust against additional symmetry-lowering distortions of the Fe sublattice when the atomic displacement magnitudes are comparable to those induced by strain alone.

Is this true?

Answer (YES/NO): YES